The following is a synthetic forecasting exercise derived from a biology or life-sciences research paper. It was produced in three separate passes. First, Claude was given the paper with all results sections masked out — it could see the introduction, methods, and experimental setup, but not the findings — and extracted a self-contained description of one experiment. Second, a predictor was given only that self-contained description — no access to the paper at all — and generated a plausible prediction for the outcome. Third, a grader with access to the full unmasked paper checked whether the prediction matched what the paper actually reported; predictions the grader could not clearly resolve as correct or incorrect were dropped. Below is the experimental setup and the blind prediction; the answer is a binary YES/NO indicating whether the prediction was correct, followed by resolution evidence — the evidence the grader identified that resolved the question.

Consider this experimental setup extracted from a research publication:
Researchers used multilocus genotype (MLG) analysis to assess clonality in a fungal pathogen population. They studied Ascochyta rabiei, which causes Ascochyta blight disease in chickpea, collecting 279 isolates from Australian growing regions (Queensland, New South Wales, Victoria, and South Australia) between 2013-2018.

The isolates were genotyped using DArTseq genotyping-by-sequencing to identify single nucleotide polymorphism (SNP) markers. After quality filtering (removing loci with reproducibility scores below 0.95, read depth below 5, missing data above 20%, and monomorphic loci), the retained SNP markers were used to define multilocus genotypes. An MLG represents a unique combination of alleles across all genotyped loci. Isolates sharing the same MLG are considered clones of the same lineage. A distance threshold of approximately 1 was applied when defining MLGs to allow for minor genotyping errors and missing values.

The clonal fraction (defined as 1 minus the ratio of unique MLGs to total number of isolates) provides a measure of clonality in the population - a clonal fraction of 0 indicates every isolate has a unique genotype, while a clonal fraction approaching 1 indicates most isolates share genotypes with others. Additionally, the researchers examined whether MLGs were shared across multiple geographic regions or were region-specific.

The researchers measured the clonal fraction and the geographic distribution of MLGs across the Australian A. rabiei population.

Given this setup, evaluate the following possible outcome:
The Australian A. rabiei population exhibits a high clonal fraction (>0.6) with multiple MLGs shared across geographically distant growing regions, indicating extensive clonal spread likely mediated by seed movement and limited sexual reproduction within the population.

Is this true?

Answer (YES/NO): NO